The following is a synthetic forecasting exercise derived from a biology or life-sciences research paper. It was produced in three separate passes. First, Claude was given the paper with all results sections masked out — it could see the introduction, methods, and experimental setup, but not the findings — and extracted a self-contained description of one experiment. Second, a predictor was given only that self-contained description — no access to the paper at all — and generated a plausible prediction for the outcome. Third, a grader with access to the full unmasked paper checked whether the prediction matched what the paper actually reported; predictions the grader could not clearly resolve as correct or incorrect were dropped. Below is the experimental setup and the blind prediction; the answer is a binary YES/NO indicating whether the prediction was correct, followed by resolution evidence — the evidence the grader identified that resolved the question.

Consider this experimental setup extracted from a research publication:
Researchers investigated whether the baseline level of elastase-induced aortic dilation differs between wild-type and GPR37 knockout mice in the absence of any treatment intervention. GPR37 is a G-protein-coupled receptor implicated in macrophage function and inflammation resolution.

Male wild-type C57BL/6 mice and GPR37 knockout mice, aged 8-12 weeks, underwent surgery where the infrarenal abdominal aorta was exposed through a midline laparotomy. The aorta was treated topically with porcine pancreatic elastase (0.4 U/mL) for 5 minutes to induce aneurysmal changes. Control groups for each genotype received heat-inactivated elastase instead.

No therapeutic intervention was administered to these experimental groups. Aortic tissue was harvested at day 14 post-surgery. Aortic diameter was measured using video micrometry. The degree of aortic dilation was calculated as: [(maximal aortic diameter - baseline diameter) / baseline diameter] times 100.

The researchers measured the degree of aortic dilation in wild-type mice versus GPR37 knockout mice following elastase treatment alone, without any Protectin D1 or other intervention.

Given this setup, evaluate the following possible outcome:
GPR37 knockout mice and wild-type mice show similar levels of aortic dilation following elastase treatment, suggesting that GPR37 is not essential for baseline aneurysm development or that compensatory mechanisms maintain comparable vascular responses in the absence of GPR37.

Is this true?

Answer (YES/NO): NO